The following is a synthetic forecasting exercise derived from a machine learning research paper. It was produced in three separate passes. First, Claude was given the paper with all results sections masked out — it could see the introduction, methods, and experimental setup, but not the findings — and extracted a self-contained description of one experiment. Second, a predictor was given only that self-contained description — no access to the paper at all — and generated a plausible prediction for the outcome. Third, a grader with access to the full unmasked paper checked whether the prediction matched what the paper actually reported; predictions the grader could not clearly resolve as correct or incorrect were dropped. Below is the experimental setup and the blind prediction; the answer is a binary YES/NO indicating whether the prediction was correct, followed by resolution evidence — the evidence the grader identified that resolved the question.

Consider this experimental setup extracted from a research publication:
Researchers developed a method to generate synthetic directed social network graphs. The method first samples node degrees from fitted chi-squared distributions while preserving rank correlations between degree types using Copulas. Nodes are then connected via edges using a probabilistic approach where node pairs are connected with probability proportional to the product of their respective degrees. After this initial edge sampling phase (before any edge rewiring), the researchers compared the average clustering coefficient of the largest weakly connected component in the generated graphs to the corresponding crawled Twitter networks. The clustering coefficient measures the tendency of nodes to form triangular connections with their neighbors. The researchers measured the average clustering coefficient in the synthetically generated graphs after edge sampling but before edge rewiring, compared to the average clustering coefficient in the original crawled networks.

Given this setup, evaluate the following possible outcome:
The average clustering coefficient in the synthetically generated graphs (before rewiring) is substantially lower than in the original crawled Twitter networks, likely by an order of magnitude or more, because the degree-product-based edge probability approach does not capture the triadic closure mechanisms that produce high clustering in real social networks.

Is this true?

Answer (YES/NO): NO